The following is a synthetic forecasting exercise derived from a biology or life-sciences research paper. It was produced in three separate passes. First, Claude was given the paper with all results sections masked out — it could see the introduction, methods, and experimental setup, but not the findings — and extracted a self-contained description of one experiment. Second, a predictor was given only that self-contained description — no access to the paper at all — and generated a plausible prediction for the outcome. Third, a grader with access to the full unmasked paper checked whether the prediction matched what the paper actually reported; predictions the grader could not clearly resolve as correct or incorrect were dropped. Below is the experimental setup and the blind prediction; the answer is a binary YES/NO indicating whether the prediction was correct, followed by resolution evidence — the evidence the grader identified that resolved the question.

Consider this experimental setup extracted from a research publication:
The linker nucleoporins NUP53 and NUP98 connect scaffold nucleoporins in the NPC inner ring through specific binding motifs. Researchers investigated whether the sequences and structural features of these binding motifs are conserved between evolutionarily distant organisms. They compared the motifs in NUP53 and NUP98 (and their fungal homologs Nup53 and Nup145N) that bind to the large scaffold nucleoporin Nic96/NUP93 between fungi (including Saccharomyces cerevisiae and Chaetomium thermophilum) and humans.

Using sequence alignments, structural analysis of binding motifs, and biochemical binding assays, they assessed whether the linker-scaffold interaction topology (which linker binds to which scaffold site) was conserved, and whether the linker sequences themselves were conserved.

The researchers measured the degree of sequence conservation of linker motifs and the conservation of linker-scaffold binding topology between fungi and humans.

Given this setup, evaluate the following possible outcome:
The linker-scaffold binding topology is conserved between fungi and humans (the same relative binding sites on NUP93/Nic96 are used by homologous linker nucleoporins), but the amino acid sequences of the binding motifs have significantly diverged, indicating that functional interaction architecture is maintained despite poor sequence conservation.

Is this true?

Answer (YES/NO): YES